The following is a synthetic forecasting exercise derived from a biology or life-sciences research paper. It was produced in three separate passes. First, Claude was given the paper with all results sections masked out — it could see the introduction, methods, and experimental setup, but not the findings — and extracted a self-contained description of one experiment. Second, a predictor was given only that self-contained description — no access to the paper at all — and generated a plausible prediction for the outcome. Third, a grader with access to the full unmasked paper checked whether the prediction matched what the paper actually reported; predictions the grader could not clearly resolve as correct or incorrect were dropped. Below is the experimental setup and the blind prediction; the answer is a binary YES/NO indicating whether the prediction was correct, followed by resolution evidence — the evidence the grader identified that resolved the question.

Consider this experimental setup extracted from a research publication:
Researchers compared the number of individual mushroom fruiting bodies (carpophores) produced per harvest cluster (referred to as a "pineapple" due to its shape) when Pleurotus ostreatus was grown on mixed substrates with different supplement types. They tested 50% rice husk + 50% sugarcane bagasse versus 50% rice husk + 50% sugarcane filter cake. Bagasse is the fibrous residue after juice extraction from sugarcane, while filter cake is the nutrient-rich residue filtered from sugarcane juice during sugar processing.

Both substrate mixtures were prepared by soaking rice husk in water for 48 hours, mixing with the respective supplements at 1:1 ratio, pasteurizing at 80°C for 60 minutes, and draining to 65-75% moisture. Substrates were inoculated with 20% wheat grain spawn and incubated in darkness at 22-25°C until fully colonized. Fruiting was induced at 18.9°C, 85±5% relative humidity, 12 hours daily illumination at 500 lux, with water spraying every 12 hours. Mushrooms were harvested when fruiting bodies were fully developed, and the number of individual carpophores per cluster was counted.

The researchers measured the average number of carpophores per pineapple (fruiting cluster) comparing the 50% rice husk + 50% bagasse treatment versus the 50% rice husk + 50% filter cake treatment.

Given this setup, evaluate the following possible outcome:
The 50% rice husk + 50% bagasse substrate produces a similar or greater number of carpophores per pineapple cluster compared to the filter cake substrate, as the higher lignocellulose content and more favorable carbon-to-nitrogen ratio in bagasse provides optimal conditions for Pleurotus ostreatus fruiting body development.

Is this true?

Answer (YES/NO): YES